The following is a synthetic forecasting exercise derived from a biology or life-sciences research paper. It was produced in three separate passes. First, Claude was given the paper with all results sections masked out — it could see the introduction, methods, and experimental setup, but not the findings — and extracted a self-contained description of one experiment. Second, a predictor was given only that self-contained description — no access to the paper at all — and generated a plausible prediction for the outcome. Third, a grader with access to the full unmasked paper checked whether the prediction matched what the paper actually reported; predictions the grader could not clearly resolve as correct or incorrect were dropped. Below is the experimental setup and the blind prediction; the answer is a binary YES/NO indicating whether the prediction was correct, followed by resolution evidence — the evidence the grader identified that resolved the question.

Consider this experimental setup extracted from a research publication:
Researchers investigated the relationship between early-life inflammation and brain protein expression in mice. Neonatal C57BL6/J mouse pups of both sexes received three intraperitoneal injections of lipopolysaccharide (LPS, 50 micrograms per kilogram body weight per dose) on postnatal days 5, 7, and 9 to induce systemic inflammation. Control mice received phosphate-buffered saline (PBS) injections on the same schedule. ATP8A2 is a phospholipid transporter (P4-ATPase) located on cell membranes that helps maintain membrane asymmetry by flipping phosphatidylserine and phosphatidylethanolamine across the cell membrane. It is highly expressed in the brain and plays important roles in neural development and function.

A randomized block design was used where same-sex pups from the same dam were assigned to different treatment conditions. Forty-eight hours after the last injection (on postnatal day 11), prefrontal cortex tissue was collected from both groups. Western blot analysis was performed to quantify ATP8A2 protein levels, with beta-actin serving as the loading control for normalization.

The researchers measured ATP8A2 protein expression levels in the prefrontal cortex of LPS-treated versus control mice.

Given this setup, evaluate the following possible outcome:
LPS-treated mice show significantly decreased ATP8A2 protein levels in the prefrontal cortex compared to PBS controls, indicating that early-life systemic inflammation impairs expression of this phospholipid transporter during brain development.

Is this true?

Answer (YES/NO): YES